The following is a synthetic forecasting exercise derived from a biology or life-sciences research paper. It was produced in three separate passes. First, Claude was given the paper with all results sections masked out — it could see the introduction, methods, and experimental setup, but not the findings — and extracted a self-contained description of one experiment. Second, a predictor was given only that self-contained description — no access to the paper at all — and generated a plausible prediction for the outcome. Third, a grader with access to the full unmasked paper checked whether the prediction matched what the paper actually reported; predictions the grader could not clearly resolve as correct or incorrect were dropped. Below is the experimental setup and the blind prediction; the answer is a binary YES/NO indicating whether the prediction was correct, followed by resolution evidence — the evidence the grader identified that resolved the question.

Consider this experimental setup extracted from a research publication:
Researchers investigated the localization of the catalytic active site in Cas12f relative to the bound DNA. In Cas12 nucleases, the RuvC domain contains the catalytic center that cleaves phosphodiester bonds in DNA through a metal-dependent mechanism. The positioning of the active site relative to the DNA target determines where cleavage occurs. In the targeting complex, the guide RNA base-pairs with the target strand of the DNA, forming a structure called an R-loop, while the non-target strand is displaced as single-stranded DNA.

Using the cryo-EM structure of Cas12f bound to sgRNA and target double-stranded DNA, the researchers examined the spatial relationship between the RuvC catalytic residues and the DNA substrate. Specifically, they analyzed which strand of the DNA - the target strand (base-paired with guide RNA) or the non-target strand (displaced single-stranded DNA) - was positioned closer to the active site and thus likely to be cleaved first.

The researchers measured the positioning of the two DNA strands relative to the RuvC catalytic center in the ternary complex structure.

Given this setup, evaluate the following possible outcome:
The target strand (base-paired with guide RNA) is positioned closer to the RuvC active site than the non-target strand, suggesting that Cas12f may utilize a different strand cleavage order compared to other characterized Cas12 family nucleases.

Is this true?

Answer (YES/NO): NO